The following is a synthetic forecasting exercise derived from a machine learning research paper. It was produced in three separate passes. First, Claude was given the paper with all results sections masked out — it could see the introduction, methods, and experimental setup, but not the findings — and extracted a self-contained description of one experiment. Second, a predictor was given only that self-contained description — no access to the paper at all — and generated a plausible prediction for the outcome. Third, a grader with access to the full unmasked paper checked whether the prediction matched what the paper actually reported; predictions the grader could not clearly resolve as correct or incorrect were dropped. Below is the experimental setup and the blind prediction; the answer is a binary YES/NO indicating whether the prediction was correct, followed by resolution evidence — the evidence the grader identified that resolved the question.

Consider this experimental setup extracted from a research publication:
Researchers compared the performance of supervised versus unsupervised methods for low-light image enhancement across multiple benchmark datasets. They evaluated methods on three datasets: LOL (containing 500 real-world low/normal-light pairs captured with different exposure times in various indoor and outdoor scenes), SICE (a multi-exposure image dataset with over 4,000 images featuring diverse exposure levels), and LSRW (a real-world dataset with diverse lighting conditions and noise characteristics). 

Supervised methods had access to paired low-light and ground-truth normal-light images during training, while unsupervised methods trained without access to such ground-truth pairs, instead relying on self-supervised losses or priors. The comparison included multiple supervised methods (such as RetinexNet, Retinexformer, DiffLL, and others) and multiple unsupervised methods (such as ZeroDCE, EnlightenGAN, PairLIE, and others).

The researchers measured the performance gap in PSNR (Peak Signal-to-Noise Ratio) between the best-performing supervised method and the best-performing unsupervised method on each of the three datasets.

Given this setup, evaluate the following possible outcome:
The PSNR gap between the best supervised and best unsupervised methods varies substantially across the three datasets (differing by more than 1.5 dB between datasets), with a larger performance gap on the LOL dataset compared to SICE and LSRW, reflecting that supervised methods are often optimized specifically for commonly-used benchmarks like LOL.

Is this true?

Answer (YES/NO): YES